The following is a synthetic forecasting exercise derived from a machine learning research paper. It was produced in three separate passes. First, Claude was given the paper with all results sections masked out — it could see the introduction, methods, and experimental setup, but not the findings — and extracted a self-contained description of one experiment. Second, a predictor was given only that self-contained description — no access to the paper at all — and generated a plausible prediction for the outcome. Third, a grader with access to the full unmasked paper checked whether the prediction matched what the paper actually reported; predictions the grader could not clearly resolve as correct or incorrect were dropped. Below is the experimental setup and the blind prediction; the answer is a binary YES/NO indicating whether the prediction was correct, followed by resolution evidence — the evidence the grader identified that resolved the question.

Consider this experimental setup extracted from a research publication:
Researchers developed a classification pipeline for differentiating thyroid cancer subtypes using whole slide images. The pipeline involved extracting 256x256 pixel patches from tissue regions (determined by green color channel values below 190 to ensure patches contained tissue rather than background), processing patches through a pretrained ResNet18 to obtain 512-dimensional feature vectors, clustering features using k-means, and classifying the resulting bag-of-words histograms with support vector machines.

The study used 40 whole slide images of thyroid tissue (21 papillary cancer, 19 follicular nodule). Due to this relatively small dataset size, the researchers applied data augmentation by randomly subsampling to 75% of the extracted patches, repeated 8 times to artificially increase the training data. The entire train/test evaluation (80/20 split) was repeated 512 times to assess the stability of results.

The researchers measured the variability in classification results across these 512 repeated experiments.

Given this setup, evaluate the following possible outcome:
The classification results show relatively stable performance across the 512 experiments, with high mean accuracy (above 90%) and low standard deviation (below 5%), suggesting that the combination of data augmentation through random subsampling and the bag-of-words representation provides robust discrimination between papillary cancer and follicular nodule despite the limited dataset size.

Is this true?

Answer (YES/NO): NO